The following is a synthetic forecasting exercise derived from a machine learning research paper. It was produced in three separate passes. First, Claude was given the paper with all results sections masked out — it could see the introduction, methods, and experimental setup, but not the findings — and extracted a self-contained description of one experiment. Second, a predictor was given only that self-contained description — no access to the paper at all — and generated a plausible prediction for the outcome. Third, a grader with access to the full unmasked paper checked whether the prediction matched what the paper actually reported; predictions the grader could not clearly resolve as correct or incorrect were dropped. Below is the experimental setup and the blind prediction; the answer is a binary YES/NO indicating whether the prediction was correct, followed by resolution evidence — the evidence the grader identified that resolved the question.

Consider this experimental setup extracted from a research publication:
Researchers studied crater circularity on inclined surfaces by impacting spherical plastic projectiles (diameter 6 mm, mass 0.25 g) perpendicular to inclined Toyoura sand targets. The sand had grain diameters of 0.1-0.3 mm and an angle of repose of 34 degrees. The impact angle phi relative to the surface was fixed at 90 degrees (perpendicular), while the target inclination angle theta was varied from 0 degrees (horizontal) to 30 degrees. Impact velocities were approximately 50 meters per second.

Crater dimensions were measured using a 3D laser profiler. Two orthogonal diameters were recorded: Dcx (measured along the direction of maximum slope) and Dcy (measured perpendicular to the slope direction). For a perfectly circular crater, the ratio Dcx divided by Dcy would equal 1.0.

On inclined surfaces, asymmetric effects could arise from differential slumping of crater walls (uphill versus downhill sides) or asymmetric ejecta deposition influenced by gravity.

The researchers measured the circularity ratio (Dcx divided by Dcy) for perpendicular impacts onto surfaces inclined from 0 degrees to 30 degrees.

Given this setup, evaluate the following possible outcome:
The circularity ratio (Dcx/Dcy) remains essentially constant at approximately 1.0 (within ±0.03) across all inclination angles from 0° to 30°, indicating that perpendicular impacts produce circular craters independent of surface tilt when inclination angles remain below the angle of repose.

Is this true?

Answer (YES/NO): NO